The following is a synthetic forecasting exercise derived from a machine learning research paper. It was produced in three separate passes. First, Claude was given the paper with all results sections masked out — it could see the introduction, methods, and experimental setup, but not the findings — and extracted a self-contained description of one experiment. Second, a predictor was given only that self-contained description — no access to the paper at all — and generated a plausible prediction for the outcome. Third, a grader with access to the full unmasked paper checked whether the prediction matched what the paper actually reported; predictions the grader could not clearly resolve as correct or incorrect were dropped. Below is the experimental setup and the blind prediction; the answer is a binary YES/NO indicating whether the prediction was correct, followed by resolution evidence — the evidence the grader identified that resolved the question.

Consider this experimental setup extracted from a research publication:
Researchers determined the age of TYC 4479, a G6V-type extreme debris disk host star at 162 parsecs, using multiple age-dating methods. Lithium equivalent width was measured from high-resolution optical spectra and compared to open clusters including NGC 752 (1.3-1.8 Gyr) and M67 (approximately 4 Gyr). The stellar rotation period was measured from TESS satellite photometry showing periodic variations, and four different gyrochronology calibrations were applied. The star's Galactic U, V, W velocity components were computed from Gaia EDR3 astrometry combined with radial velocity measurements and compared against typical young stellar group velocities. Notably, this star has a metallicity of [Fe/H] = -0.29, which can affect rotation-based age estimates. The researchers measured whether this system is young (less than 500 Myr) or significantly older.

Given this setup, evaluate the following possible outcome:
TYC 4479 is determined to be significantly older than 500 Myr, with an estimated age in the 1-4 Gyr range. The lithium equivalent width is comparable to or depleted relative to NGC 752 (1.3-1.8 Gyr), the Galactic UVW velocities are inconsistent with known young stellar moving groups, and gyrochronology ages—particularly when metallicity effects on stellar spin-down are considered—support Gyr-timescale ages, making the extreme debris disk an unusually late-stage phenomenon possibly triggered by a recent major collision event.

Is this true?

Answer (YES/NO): NO